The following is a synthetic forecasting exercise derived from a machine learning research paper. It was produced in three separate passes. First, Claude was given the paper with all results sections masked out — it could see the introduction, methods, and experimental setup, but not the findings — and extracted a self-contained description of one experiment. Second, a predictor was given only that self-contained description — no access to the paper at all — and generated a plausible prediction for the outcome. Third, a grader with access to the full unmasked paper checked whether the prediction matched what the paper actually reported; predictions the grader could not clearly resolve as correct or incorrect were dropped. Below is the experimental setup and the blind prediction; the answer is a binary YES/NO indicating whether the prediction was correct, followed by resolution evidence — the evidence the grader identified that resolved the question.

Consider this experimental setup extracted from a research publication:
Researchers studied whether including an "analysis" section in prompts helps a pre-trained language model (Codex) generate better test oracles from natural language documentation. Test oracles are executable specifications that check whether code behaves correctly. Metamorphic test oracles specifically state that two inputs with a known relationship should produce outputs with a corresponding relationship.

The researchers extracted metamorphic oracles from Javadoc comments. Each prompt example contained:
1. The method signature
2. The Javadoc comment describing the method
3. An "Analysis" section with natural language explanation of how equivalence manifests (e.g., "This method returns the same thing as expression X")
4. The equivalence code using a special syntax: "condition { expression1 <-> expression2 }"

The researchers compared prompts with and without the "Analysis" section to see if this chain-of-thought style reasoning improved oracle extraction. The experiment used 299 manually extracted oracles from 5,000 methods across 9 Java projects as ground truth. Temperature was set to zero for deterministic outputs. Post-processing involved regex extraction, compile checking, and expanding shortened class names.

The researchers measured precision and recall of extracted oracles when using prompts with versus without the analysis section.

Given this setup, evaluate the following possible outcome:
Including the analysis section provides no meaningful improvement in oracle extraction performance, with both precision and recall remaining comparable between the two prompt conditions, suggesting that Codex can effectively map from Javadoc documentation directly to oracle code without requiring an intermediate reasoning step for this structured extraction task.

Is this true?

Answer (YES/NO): YES